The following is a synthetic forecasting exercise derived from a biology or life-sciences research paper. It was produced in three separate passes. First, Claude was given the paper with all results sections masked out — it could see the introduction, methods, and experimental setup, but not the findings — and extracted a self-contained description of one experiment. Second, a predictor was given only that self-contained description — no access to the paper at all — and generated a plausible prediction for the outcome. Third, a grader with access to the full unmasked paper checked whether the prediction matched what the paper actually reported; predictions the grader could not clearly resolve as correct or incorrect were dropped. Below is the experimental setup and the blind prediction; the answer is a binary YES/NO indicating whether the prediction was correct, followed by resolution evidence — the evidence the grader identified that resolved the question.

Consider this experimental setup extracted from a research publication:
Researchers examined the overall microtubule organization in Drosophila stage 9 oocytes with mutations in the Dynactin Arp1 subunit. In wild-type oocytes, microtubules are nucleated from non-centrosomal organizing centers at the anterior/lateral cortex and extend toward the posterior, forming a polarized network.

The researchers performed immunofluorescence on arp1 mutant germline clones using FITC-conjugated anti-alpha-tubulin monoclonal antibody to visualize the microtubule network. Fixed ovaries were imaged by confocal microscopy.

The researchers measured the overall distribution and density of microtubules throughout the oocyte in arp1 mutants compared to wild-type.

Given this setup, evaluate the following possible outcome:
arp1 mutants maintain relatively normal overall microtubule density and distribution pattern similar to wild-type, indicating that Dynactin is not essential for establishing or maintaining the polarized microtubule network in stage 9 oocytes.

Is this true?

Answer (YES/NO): NO